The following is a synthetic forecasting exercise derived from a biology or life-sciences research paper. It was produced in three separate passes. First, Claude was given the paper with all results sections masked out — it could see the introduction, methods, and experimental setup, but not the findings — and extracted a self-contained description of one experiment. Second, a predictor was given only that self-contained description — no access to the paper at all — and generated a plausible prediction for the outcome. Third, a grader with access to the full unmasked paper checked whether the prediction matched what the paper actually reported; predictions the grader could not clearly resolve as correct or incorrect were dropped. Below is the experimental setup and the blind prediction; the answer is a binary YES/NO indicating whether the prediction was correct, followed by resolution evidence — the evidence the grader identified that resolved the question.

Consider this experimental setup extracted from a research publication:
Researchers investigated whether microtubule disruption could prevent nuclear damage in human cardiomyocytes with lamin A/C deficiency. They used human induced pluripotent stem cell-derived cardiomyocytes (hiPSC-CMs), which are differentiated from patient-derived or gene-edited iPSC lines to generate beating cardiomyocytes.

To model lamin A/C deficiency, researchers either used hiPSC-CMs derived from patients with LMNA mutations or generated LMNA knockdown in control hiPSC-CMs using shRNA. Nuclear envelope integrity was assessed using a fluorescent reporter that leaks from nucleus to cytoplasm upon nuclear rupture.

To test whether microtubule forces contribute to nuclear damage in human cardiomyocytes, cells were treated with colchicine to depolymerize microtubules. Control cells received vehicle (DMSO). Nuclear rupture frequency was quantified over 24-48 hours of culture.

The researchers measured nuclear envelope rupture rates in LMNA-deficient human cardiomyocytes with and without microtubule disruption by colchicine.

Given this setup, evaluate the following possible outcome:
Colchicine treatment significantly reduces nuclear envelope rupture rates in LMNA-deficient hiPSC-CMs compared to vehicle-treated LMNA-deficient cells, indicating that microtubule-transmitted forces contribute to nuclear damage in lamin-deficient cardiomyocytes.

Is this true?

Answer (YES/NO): YES